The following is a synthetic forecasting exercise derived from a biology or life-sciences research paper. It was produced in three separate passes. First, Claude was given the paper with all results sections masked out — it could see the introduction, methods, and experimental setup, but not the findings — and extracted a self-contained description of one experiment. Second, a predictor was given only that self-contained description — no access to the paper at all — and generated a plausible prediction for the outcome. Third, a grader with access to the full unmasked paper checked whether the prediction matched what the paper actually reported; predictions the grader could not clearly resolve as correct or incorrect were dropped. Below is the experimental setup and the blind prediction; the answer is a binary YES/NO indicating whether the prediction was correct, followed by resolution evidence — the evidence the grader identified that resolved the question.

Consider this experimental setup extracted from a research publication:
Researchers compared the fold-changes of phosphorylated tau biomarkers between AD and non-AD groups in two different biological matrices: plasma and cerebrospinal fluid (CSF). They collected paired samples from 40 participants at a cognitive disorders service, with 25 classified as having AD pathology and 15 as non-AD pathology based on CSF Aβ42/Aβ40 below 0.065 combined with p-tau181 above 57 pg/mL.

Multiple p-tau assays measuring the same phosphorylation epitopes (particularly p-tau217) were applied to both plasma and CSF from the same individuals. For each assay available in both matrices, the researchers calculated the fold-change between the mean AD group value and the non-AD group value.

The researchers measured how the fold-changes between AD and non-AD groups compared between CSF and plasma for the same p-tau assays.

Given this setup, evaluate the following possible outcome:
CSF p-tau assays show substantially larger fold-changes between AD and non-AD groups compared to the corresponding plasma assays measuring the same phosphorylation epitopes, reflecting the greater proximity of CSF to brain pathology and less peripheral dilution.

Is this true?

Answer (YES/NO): YES